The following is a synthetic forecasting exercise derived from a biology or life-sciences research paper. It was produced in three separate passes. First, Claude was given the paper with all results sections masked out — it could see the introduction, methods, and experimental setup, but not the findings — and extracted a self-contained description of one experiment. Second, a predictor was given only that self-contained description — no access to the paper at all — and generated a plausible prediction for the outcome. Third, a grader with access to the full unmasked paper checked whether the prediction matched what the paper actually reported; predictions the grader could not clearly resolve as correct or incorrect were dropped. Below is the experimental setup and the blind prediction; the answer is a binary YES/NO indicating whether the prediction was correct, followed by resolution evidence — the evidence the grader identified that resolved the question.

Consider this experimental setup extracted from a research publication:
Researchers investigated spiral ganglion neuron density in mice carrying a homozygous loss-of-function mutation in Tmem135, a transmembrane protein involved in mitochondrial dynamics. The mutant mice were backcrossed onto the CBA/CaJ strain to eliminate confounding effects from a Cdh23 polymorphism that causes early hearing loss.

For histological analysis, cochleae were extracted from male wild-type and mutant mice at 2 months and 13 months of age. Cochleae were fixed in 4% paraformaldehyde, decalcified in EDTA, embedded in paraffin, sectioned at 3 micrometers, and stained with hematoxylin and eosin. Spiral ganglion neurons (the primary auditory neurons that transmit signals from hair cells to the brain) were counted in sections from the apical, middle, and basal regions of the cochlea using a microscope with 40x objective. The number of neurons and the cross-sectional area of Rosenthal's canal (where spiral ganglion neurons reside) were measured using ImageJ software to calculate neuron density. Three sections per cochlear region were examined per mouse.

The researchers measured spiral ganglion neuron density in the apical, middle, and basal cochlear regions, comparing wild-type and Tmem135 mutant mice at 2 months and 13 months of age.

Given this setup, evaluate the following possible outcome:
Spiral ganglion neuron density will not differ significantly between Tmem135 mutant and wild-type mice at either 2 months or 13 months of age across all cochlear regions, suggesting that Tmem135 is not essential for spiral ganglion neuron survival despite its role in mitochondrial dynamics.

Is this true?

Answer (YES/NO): NO